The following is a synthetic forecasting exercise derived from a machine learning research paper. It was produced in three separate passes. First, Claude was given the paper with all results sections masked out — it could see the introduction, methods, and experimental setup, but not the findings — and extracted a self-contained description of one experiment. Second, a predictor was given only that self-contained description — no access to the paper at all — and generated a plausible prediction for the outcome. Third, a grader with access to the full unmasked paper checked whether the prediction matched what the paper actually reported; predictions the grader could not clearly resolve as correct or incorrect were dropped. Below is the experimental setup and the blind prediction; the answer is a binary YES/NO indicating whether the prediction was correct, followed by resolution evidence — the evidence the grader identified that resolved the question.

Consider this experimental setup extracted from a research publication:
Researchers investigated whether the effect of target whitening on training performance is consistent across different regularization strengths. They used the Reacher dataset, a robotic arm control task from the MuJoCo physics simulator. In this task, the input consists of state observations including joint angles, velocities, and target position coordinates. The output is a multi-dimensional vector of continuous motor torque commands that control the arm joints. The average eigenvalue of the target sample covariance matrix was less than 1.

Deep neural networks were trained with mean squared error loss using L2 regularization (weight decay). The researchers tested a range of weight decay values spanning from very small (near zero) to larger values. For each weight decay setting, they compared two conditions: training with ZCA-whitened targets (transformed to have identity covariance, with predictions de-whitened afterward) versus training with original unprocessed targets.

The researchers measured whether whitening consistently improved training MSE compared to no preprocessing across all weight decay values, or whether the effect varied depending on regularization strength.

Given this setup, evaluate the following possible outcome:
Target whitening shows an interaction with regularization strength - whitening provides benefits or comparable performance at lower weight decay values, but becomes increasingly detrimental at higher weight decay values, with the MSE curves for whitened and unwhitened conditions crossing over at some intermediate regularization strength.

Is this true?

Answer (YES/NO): NO